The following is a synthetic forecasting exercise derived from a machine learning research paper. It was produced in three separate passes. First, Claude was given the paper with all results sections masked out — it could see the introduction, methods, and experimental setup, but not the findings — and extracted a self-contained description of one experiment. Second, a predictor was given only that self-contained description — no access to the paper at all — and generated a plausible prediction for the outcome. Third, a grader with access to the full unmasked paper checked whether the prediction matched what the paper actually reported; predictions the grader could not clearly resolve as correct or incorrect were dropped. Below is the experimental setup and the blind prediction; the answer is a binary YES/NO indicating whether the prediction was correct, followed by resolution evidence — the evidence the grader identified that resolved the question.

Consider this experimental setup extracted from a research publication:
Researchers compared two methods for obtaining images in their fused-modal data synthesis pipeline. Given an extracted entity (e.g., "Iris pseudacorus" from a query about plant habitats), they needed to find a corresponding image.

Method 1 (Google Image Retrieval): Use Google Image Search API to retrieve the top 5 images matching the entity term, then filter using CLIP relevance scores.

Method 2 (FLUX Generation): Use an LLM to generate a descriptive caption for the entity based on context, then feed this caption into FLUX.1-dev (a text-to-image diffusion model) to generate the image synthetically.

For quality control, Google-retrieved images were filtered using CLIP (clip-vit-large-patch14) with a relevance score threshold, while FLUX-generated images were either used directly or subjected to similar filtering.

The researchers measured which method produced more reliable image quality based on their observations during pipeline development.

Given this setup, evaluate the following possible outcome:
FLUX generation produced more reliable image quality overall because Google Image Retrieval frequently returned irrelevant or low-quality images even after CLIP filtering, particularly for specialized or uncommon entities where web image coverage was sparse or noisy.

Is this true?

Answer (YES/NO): NO